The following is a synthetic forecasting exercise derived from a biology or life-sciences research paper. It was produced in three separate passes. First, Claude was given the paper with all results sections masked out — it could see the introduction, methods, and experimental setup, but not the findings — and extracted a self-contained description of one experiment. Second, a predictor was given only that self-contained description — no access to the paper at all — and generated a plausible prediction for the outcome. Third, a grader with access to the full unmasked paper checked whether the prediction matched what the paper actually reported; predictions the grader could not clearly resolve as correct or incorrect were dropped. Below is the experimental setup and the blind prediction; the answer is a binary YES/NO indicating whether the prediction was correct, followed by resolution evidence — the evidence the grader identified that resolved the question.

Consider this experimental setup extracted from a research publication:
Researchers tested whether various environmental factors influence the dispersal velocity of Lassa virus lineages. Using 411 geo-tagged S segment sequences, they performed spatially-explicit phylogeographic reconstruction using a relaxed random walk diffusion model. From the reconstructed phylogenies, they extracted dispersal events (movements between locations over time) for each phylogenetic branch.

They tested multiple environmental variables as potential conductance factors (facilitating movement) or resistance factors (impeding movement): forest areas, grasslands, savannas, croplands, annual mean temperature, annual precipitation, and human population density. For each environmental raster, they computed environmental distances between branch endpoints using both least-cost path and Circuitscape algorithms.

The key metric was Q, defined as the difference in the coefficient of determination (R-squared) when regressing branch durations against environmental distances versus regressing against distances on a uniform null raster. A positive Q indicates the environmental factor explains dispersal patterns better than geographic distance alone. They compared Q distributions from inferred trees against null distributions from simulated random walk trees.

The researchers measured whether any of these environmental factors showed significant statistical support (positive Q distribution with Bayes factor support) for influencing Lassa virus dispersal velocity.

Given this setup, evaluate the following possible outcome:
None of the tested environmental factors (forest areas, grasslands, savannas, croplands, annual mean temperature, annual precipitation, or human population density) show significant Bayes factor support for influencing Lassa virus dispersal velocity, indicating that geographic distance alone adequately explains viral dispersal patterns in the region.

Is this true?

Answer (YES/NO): NO